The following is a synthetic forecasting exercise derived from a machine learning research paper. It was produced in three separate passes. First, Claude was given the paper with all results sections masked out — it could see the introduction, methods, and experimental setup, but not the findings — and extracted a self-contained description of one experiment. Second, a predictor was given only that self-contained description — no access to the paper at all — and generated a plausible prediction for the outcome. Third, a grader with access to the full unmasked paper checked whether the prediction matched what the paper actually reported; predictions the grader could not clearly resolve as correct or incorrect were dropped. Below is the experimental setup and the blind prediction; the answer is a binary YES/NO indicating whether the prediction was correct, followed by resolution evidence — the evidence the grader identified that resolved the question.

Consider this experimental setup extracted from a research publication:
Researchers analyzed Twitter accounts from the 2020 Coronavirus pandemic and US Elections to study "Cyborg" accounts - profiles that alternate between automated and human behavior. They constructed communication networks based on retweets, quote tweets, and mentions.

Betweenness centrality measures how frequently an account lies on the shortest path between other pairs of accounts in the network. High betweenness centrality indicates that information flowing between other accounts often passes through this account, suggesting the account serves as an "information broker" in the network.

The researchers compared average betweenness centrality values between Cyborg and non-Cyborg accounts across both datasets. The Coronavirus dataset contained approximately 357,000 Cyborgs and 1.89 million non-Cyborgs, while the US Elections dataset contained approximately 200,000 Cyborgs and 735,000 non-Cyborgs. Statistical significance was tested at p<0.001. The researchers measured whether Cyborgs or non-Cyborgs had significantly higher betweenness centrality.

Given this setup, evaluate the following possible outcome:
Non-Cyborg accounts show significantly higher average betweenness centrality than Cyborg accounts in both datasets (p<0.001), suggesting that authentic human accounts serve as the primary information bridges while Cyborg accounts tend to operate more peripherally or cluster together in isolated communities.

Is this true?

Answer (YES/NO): NO